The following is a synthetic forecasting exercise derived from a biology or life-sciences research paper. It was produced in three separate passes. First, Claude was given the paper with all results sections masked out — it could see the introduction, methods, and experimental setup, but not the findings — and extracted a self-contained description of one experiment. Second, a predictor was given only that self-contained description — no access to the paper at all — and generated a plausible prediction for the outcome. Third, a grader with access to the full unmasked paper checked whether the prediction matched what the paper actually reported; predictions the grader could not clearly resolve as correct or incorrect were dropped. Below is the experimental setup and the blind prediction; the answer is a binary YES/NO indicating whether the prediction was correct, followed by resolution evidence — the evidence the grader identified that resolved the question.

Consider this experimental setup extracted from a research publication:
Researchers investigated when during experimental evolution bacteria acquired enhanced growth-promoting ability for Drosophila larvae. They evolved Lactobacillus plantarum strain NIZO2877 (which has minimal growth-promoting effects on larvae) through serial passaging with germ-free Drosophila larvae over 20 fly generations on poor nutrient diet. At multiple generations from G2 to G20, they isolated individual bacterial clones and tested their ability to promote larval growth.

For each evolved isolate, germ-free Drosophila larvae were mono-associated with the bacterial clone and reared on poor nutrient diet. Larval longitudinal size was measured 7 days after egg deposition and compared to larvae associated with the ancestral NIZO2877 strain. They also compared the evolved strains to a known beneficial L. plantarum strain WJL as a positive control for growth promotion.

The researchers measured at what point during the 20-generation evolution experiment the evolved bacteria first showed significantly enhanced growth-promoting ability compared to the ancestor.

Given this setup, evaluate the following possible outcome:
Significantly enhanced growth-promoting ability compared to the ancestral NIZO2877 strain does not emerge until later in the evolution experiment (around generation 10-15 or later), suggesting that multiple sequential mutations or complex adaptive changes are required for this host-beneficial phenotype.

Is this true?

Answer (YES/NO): NO